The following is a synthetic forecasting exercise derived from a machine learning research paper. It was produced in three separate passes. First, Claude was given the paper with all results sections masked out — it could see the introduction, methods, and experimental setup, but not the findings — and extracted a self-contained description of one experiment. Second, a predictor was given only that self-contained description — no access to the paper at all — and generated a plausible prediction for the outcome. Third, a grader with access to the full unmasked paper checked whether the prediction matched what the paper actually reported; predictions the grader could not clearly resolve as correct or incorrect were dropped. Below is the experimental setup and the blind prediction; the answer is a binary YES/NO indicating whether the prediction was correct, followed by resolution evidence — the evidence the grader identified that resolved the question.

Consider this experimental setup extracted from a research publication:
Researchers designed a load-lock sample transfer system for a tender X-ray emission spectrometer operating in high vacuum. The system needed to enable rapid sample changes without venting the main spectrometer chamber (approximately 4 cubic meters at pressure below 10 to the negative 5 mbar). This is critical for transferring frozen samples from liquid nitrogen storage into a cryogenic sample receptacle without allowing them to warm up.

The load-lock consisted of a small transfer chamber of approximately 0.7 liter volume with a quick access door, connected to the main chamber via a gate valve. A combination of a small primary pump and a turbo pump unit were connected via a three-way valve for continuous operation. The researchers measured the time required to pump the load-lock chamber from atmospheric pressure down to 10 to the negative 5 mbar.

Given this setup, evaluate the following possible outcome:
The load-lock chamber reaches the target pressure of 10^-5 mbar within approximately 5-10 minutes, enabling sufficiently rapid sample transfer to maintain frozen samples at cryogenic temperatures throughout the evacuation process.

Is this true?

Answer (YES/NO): NO